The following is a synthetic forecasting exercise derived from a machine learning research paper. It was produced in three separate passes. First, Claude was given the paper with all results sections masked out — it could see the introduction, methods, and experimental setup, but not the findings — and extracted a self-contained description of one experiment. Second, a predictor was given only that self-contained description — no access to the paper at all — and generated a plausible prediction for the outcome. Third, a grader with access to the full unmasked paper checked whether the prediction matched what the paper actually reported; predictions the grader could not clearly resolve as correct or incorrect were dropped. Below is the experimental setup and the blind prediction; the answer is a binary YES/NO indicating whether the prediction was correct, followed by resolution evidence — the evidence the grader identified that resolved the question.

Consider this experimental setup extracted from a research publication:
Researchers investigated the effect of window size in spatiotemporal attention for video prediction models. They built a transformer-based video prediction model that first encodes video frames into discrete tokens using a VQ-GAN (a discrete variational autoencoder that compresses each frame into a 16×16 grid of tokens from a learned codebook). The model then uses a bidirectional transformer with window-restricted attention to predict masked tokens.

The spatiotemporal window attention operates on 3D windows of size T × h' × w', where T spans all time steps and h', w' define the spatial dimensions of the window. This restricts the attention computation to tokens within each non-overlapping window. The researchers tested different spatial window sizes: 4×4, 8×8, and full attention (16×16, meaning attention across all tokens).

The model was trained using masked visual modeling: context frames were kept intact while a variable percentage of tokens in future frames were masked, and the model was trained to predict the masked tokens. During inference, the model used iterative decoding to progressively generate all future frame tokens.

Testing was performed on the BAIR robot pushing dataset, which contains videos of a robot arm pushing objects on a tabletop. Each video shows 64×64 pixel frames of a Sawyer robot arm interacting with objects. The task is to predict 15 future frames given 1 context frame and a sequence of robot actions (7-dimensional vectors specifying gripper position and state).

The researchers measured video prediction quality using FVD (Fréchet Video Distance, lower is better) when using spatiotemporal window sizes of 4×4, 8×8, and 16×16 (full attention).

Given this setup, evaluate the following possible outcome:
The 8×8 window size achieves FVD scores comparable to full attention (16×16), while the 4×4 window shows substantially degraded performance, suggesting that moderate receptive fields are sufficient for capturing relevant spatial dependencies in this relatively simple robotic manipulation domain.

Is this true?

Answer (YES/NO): NO